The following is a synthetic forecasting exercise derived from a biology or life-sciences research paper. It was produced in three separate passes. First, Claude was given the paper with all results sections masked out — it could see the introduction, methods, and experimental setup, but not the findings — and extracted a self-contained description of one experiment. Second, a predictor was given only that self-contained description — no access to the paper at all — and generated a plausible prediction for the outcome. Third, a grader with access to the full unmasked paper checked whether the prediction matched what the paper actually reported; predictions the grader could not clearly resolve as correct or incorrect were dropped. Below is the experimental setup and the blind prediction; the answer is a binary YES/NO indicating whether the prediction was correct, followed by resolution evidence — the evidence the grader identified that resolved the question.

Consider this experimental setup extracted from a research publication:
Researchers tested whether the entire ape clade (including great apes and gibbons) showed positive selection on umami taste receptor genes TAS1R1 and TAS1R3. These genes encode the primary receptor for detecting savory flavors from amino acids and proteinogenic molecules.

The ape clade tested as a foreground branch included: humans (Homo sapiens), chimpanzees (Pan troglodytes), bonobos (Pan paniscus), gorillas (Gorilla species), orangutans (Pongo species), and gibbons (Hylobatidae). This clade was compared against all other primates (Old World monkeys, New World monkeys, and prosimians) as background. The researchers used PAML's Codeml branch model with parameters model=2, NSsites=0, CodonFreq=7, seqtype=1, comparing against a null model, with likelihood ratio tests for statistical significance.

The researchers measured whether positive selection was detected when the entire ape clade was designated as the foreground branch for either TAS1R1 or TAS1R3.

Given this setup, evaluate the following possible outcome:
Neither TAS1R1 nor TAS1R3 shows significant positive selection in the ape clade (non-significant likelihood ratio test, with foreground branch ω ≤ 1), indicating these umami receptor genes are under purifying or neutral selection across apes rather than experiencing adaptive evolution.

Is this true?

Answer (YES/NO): YES